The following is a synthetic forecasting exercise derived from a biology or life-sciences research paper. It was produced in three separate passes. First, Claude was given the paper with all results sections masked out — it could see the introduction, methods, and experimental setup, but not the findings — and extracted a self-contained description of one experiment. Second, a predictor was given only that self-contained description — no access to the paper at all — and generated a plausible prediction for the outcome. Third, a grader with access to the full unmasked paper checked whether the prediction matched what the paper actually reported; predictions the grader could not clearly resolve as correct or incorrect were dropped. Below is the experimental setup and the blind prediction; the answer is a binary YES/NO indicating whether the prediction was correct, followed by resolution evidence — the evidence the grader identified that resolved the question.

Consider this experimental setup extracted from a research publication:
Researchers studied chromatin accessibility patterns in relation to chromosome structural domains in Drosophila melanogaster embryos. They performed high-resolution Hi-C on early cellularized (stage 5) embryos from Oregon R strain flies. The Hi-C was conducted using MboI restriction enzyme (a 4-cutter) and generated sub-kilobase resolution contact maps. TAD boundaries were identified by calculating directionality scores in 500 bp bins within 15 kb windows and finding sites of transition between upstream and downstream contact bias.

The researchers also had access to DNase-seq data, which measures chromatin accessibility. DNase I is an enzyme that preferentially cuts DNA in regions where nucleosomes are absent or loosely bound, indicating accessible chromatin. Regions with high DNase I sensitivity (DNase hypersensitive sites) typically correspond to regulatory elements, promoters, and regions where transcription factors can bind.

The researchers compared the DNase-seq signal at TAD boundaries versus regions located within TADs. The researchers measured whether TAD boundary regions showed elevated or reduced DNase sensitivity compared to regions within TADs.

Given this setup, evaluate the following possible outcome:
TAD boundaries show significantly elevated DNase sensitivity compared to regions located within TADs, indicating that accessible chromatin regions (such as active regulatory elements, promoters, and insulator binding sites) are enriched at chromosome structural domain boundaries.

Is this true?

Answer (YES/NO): YES